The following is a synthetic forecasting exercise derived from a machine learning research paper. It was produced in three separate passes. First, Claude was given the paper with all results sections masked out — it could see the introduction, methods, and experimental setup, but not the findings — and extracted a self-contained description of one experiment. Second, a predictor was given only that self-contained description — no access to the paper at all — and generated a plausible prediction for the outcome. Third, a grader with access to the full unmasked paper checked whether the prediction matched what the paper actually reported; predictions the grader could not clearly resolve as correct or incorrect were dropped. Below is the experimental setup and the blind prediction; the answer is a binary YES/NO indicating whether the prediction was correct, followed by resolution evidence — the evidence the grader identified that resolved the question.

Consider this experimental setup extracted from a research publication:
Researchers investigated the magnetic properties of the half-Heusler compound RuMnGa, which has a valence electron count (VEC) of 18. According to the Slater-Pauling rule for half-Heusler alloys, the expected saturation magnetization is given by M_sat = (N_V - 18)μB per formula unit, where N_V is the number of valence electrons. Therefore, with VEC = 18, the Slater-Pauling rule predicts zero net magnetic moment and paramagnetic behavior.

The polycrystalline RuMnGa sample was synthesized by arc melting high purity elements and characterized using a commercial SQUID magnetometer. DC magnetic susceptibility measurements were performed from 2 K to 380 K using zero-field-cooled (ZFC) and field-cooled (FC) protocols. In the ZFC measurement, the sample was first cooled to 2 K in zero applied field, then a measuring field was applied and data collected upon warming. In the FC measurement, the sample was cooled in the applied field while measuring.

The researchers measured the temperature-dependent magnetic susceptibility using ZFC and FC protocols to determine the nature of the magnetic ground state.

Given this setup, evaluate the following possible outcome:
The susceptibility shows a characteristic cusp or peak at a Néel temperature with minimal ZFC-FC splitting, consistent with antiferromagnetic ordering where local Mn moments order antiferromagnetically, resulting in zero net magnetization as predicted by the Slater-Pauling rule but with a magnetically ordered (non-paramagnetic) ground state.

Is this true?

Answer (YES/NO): NO